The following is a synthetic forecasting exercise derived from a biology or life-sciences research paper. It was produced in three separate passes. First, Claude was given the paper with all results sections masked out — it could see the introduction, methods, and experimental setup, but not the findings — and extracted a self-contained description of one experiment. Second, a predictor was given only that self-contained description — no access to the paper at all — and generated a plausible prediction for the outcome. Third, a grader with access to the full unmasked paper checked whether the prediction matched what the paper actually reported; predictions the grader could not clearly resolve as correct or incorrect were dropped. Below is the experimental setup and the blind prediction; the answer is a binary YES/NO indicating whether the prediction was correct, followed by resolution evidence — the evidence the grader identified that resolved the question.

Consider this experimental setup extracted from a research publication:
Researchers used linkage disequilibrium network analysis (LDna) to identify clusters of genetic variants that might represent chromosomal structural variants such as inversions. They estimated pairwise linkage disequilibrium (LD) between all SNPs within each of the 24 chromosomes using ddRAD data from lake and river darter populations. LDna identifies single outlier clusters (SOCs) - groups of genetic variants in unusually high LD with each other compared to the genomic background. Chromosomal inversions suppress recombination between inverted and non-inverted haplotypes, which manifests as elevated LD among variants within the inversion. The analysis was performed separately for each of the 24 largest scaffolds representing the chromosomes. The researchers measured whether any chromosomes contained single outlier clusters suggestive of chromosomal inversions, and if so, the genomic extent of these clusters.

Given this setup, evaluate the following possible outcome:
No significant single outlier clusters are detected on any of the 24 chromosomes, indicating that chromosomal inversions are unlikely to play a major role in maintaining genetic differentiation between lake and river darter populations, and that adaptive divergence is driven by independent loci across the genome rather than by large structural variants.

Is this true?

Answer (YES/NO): NO